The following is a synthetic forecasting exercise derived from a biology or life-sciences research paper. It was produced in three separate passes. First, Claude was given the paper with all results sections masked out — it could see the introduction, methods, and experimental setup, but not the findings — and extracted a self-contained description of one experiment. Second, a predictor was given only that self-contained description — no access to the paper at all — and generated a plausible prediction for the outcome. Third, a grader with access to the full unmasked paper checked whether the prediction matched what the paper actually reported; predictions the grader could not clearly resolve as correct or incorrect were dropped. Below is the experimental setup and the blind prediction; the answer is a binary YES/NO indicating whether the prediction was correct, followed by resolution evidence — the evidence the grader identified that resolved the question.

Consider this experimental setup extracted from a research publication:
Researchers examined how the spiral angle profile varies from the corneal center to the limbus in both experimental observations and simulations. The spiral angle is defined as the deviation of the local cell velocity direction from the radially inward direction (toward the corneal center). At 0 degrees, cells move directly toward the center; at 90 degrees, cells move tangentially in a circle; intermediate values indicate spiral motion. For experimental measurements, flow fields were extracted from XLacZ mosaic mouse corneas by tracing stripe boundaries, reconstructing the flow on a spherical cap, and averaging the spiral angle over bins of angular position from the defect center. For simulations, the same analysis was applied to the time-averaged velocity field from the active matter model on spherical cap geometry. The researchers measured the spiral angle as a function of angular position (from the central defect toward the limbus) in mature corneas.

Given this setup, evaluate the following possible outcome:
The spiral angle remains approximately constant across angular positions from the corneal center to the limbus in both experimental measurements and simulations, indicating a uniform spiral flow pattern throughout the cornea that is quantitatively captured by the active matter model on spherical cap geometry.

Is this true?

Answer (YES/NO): NO